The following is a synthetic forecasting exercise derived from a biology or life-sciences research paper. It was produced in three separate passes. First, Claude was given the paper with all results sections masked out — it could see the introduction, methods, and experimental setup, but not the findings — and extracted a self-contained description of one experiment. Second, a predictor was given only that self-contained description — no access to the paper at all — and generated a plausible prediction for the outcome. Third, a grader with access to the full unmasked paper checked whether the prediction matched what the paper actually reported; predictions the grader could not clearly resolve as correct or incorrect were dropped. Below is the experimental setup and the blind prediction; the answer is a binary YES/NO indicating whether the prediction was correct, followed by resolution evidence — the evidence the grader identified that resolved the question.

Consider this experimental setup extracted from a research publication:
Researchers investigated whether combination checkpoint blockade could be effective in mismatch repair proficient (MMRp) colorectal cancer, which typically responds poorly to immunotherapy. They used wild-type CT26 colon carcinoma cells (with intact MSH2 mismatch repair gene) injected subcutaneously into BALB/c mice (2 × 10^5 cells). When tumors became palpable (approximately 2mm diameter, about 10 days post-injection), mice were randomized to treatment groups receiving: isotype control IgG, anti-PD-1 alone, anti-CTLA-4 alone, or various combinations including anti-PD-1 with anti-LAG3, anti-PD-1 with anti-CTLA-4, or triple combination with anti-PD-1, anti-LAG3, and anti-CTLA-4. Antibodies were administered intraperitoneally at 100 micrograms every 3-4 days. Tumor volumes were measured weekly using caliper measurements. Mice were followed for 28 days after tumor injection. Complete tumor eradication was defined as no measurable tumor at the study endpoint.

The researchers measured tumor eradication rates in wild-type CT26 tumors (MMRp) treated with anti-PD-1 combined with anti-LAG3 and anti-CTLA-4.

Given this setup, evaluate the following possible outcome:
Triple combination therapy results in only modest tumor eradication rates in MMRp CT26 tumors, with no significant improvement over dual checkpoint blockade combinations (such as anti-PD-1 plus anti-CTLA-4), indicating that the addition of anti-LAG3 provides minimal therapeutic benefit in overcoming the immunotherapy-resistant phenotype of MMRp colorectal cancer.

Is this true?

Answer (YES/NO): NO